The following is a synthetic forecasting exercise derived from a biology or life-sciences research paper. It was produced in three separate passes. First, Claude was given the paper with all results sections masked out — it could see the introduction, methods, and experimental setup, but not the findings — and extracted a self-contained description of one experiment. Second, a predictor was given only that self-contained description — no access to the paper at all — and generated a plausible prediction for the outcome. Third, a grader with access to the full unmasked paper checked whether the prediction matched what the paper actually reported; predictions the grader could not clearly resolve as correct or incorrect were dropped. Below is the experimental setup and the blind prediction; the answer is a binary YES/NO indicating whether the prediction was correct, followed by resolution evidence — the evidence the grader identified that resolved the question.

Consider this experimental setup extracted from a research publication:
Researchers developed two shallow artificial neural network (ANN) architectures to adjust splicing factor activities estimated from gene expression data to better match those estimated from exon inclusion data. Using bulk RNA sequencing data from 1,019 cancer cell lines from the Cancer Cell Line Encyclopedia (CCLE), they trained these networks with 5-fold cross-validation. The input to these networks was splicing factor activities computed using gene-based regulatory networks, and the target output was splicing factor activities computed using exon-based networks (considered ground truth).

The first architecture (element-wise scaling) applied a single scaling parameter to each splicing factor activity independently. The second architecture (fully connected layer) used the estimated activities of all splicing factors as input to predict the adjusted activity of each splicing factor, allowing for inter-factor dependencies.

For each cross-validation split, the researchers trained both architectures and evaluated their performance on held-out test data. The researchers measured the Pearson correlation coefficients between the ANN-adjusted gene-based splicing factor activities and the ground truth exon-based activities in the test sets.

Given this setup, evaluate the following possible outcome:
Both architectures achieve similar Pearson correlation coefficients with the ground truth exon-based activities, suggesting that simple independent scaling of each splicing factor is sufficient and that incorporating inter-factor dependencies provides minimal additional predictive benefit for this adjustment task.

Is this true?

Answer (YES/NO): NO